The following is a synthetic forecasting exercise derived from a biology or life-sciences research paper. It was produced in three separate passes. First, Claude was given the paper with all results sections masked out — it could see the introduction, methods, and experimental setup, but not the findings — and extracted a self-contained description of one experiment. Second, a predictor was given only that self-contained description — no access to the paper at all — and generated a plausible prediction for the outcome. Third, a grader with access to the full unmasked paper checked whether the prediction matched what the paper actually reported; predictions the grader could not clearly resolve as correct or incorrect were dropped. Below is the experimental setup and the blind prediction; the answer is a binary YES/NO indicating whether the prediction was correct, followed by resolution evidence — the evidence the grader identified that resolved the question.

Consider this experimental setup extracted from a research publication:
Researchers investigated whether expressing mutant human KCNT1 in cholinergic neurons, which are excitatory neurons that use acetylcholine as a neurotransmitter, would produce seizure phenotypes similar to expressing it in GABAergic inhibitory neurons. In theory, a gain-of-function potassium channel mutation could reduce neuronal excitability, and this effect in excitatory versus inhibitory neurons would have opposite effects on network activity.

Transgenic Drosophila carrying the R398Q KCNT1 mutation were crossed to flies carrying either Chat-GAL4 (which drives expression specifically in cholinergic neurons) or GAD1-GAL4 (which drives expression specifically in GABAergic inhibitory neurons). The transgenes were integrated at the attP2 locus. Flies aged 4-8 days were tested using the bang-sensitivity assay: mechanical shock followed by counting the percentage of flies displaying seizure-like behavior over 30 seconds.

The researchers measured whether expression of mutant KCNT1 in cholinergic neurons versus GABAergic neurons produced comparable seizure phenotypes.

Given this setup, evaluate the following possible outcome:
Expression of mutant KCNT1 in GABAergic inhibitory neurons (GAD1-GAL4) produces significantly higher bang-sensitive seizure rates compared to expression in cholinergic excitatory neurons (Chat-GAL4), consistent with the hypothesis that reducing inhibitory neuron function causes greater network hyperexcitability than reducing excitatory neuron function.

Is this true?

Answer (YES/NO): NO